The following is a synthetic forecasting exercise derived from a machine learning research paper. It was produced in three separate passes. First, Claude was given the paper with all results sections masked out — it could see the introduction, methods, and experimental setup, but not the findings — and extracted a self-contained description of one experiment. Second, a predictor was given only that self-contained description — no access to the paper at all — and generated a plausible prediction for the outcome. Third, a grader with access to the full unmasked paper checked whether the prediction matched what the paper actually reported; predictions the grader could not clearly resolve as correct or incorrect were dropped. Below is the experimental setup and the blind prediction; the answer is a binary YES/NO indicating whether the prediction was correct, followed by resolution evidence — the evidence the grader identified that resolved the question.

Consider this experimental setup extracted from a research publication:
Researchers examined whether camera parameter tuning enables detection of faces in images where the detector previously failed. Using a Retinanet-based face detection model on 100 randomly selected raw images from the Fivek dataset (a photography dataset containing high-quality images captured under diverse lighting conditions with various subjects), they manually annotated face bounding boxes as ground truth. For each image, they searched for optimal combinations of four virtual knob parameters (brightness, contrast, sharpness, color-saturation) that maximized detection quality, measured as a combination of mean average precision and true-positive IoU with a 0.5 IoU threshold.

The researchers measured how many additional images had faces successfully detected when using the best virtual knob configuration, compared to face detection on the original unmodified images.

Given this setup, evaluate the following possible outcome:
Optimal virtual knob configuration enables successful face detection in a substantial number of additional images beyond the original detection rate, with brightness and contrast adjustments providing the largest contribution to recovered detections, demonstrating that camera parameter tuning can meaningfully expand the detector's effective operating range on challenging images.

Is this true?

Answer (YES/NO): NO